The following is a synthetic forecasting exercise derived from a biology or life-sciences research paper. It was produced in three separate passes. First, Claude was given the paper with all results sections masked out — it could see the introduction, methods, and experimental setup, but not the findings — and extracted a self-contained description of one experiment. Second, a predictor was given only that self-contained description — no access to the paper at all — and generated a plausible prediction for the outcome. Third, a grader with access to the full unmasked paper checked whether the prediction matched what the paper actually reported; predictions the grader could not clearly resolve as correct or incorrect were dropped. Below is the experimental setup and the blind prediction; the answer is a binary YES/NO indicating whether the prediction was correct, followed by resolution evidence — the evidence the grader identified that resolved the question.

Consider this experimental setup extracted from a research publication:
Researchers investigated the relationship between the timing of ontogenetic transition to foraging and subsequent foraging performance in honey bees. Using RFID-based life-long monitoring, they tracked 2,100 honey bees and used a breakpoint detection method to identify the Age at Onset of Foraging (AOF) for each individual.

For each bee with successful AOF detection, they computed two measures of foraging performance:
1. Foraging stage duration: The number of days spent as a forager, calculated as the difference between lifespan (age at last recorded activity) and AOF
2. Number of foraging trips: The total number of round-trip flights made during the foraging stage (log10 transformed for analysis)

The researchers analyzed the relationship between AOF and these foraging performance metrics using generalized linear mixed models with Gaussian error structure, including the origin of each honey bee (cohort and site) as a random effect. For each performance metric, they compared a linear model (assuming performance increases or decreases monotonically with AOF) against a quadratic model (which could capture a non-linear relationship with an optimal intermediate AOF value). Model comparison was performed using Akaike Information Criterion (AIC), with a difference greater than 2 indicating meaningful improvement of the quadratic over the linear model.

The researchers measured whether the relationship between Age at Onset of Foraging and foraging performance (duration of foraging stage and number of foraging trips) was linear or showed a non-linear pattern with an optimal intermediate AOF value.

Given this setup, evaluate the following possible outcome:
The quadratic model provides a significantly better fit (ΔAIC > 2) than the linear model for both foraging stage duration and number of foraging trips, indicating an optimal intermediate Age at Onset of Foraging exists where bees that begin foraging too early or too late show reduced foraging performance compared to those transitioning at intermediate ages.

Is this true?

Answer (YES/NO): YES